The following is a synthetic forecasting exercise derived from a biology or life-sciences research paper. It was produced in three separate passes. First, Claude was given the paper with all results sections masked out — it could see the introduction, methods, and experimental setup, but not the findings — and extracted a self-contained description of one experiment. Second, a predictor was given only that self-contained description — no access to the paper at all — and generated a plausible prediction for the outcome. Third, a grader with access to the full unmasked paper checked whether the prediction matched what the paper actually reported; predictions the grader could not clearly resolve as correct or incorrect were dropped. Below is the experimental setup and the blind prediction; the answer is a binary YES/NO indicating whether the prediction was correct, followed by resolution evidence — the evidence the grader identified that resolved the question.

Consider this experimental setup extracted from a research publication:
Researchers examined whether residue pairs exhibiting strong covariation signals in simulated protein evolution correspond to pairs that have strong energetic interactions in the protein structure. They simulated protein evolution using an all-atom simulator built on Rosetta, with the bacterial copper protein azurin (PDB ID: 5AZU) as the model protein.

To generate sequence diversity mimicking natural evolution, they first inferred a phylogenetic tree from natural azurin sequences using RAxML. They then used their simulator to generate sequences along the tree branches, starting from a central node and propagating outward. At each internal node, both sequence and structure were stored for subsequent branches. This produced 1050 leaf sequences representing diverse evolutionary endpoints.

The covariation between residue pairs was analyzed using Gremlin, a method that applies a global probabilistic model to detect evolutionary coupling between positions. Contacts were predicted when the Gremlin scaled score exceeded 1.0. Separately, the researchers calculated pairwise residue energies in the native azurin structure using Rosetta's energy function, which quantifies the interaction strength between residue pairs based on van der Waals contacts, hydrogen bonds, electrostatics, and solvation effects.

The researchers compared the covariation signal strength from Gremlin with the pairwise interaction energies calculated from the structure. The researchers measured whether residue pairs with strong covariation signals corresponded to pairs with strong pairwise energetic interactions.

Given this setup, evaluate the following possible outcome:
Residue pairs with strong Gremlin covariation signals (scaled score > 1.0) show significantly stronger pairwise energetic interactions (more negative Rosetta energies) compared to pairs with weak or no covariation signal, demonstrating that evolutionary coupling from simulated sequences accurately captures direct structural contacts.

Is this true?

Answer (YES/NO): YES